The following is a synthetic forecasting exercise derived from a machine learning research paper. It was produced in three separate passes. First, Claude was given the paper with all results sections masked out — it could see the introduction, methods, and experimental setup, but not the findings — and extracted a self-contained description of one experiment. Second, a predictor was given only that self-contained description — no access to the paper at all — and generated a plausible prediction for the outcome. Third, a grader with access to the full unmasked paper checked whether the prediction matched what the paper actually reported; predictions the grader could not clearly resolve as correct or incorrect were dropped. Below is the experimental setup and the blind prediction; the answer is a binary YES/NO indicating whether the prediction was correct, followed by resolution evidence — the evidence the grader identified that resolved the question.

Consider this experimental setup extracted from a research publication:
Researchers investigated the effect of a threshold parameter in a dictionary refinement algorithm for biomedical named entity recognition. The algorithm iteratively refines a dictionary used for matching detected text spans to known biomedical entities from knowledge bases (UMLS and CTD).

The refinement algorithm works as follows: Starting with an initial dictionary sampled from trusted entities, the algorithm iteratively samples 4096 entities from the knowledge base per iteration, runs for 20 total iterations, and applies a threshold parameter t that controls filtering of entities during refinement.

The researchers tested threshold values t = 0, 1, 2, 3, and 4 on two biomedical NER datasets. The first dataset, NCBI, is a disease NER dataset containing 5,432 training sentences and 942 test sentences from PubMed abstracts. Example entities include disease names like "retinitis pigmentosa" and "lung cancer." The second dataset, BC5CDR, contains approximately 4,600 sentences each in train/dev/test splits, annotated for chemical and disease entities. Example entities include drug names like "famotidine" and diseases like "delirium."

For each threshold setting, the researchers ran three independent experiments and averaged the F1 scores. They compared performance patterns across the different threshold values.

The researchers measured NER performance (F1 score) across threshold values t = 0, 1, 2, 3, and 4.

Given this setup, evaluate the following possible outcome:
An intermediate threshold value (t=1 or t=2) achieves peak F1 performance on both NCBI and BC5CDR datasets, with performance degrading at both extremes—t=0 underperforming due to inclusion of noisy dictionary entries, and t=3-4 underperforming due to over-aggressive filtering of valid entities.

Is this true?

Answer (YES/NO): NO